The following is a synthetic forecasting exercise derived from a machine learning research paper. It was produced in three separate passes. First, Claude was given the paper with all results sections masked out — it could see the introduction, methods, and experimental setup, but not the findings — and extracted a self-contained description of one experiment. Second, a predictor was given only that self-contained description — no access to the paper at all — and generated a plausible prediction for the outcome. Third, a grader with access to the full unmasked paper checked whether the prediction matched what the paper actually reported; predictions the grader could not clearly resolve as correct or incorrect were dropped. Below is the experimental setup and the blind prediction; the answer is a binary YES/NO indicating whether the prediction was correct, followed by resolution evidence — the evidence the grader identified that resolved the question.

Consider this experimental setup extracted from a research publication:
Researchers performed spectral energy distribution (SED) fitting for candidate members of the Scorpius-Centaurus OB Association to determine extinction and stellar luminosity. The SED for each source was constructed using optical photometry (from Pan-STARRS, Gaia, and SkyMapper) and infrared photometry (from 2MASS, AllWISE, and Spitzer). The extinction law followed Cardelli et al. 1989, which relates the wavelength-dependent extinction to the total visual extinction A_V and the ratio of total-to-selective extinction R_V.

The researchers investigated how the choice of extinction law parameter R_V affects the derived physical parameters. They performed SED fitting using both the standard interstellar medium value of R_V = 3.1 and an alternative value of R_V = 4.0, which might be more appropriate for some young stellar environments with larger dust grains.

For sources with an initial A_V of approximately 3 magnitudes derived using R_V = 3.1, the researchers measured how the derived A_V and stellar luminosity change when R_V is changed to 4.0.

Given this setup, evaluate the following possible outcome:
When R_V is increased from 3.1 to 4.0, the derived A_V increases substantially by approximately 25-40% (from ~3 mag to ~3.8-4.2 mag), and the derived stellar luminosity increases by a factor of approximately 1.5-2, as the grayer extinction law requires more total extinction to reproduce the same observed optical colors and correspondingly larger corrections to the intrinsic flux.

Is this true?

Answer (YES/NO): NO